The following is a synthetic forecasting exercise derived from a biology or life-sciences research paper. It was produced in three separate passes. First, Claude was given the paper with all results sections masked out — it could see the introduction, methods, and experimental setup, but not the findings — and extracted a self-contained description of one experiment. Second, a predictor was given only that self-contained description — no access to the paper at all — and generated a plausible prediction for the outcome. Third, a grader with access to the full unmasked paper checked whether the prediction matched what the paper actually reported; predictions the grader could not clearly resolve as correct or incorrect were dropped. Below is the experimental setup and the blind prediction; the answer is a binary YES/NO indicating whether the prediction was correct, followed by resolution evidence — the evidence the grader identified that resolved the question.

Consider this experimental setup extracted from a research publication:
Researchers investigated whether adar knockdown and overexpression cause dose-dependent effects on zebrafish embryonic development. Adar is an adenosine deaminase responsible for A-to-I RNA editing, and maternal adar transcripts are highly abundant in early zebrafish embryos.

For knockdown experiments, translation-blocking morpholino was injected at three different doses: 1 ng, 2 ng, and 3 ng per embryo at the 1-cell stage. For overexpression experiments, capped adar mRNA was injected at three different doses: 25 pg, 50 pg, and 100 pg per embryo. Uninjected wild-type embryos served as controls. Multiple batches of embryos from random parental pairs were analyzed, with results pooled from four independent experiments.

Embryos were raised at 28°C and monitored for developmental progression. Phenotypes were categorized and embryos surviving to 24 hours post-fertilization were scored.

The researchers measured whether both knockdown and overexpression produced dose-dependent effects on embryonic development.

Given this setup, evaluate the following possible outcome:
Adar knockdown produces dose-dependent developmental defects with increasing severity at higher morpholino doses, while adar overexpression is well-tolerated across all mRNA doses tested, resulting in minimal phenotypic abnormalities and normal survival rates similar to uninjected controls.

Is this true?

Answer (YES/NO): NO